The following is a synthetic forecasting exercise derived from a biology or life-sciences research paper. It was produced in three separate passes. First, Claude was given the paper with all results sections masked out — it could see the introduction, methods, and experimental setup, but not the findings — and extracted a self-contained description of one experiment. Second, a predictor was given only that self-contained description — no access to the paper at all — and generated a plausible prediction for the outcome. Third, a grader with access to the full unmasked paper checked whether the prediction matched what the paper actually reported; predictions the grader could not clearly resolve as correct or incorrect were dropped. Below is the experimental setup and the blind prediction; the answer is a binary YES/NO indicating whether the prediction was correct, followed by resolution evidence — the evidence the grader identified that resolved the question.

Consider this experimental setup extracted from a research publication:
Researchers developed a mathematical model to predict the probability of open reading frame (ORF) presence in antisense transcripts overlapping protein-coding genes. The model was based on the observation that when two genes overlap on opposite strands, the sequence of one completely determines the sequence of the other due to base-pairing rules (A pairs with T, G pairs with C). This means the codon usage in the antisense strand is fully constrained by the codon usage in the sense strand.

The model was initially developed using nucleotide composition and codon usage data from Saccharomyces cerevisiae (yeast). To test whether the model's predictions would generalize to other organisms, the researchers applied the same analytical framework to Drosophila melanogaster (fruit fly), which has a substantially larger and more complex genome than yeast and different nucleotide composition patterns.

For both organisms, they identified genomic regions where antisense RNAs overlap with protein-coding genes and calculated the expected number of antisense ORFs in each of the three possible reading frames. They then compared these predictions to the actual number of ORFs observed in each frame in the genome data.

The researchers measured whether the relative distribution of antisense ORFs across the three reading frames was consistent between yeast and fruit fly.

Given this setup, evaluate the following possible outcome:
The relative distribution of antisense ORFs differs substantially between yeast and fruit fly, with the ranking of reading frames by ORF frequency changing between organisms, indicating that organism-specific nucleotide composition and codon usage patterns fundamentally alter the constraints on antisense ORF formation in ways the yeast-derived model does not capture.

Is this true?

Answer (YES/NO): NO